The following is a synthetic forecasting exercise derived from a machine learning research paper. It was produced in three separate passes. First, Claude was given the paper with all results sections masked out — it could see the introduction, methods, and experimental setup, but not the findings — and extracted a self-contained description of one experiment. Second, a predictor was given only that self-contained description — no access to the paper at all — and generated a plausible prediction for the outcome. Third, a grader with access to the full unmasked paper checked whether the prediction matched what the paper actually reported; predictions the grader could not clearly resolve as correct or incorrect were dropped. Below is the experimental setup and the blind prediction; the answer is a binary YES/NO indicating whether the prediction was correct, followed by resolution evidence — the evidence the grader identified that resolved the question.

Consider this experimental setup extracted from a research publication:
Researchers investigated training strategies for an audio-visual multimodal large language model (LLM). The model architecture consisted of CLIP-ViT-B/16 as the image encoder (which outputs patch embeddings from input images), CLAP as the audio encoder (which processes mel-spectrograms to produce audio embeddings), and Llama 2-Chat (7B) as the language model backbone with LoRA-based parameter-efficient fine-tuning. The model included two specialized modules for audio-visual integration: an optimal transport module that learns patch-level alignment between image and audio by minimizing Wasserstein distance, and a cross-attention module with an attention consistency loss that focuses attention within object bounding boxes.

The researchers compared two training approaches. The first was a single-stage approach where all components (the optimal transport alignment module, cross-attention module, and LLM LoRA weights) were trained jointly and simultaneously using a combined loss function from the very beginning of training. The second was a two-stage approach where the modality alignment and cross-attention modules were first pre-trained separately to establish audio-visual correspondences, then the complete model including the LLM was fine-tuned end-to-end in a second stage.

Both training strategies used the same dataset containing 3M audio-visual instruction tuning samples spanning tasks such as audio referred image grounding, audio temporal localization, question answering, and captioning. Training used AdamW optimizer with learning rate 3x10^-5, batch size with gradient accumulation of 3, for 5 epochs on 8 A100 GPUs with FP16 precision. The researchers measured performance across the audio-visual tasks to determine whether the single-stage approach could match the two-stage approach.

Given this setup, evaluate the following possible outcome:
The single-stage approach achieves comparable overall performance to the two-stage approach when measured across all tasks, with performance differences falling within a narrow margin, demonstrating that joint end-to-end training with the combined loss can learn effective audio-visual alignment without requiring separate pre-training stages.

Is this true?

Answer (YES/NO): YES